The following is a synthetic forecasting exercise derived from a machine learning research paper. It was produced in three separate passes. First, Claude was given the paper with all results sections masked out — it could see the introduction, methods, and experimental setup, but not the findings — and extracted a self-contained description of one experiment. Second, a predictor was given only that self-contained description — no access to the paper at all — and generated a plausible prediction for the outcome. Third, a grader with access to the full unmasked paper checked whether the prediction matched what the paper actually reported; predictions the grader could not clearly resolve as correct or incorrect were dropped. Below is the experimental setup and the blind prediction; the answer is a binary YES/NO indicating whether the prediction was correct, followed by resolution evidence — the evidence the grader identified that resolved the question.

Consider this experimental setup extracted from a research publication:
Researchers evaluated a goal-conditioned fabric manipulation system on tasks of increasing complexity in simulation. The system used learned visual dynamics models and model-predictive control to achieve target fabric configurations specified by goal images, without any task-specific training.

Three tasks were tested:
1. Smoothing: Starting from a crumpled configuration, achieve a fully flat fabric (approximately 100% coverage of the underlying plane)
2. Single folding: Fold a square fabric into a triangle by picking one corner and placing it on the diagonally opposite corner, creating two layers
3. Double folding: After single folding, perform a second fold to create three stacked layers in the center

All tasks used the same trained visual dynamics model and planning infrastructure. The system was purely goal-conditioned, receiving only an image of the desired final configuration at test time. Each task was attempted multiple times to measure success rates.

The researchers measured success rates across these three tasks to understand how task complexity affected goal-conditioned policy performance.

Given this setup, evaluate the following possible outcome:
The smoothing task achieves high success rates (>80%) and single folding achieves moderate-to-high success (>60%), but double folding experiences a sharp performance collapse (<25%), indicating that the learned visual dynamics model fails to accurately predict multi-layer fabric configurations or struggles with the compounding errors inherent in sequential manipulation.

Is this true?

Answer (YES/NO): NO